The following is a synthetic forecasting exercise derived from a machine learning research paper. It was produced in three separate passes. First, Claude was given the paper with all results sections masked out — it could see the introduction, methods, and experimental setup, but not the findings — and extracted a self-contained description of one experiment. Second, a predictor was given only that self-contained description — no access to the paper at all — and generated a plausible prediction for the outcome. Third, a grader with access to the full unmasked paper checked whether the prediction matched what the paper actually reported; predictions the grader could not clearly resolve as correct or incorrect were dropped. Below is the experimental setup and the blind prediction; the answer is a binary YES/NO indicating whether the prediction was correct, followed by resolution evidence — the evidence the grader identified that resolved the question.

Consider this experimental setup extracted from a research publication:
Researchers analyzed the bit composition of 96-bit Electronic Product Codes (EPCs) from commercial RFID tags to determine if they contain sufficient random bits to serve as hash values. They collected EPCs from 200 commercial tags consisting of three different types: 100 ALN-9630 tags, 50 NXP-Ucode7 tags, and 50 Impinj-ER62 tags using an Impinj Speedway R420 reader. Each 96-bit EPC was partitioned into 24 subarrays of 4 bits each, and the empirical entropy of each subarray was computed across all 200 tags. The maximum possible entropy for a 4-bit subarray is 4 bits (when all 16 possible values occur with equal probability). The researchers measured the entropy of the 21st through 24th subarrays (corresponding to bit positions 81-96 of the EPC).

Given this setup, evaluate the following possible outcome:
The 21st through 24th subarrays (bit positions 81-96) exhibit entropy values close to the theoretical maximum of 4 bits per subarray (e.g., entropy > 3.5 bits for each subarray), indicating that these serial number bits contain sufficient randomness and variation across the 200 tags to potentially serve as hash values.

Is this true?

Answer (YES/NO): YES